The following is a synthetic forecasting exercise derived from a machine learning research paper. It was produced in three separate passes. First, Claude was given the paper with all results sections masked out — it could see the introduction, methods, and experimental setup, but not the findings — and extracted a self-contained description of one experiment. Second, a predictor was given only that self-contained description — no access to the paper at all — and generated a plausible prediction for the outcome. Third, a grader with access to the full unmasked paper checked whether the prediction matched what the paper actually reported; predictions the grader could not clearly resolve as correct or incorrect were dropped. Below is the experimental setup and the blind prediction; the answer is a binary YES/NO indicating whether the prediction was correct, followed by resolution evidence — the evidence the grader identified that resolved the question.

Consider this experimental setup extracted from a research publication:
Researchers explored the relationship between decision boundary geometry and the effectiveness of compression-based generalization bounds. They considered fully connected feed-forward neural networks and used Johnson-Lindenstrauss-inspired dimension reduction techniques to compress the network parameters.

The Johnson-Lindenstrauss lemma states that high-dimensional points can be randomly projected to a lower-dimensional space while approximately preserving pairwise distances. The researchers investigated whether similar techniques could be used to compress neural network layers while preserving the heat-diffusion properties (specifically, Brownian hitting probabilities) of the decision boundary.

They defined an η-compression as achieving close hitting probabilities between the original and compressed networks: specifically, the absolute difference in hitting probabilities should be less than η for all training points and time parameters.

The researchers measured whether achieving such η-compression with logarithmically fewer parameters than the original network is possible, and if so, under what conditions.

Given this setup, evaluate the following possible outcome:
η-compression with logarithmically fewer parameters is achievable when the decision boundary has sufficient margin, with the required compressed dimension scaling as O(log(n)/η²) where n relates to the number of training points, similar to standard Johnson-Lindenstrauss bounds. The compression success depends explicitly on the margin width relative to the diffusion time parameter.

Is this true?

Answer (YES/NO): NO